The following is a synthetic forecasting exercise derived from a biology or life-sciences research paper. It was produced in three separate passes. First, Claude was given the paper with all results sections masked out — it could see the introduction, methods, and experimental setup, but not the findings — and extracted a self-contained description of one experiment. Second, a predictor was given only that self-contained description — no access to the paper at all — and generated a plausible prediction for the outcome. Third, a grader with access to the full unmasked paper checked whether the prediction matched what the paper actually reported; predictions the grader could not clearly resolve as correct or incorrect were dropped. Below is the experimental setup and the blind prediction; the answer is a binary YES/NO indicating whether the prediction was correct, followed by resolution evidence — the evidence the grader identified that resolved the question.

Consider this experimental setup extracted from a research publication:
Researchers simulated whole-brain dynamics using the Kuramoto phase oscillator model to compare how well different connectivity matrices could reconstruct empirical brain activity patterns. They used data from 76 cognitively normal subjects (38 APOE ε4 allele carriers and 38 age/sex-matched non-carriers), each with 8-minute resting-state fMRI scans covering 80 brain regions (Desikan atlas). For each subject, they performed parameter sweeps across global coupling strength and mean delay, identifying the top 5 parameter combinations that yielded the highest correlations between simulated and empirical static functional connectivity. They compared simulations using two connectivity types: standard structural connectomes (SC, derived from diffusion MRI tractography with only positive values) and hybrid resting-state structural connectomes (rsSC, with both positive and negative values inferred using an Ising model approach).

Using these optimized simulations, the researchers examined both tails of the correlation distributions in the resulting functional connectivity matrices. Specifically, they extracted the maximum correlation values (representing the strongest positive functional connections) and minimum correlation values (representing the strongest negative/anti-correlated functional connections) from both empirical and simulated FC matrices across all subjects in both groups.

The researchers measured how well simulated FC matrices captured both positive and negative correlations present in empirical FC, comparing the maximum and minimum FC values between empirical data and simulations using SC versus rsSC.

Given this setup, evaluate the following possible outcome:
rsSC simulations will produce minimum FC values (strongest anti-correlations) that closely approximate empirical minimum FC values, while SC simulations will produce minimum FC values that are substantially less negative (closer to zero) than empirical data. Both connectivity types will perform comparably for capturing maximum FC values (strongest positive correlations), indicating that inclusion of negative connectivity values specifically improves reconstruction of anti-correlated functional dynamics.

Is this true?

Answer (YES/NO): YES